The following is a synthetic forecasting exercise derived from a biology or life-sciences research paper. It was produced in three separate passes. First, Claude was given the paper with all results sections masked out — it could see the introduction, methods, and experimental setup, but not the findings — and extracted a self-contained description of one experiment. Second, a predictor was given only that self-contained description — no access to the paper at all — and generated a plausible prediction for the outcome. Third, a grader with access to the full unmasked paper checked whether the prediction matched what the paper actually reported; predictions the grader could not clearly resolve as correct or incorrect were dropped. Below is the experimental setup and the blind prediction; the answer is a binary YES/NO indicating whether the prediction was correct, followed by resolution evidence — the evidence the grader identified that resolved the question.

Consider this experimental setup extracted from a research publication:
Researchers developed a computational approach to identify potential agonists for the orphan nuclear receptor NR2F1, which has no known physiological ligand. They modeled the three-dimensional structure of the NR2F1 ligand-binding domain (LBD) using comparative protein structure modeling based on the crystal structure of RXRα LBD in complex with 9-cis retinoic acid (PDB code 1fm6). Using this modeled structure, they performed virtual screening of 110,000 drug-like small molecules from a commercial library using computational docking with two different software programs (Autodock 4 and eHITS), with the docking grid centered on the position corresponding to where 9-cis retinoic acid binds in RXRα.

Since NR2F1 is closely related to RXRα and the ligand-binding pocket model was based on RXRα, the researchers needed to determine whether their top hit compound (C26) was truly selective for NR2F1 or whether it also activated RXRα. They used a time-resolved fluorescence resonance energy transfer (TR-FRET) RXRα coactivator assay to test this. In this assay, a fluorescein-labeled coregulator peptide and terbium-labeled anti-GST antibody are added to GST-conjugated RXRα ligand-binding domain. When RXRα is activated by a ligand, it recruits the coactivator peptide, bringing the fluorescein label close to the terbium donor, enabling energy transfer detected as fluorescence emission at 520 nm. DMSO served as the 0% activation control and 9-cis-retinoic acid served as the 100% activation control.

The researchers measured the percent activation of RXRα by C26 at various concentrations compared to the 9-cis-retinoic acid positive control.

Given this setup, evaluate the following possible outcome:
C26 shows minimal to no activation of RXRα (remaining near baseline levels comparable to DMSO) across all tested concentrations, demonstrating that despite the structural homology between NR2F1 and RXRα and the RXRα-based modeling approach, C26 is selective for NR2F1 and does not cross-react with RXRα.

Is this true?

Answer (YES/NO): YES